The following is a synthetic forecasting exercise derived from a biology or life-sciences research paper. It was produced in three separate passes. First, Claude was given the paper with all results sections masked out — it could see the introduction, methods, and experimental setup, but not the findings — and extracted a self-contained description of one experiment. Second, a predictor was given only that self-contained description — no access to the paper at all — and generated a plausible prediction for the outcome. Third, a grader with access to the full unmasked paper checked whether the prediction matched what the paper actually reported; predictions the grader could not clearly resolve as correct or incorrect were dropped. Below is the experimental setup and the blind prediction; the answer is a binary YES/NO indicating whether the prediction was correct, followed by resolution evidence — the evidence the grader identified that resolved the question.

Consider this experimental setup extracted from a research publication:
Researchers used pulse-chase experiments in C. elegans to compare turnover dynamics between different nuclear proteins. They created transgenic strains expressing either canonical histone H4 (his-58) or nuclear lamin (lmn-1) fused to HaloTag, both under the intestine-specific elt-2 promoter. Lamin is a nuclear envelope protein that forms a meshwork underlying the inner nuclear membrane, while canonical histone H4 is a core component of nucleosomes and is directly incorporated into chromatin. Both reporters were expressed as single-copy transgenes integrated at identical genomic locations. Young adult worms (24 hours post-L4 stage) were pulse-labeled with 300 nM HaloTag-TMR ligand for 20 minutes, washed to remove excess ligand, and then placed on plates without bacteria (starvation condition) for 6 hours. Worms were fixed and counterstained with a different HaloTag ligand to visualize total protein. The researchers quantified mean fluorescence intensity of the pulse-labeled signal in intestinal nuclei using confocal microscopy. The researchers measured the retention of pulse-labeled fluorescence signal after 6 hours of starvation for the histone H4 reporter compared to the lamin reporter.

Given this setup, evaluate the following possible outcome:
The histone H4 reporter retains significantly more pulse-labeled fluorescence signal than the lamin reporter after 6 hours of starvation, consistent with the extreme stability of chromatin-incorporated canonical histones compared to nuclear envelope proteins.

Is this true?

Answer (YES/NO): NO